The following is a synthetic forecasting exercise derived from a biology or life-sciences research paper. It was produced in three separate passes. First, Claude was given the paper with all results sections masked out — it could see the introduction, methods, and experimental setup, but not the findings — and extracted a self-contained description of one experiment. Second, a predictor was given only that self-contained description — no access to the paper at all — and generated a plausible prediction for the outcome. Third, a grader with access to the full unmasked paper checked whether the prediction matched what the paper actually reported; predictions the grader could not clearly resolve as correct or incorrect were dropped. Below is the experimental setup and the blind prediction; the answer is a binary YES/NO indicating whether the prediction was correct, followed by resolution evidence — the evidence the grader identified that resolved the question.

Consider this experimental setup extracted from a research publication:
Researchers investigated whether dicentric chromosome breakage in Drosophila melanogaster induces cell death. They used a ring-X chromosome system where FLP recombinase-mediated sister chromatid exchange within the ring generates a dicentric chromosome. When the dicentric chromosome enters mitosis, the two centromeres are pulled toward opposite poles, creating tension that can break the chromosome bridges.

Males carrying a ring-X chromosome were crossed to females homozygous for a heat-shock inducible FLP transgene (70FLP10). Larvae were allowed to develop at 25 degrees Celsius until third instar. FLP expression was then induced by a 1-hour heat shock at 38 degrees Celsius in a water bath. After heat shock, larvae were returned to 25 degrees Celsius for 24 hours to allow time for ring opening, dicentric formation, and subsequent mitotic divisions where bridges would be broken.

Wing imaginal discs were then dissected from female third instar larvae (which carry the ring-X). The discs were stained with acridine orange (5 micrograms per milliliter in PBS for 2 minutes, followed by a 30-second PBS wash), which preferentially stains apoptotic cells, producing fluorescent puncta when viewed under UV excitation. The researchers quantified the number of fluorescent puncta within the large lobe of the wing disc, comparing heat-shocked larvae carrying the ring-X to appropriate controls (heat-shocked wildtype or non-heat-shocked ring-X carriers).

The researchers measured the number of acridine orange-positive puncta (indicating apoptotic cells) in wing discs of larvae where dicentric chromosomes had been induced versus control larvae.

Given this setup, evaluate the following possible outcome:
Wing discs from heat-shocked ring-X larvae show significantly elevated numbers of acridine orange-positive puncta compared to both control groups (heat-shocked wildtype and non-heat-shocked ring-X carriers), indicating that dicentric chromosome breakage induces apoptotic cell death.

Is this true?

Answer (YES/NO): YES